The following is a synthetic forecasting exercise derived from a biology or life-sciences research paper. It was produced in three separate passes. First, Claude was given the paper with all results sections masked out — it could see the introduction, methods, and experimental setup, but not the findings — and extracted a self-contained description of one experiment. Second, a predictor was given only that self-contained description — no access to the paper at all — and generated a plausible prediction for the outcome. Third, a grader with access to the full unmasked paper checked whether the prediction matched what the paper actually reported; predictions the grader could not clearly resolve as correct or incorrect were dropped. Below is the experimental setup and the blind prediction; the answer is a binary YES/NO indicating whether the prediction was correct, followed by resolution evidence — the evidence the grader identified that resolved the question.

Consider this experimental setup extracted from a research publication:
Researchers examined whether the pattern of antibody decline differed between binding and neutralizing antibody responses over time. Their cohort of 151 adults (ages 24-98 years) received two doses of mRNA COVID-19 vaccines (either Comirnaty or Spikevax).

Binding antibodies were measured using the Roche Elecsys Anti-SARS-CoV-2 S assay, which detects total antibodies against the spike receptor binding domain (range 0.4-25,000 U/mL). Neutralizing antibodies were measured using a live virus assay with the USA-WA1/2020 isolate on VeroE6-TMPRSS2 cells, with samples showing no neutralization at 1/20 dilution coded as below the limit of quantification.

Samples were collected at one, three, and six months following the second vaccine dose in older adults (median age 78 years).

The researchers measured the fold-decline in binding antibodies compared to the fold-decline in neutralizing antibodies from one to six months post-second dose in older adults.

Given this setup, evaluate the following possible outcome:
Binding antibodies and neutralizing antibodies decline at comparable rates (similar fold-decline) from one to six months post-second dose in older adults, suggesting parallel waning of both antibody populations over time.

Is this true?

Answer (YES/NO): NO